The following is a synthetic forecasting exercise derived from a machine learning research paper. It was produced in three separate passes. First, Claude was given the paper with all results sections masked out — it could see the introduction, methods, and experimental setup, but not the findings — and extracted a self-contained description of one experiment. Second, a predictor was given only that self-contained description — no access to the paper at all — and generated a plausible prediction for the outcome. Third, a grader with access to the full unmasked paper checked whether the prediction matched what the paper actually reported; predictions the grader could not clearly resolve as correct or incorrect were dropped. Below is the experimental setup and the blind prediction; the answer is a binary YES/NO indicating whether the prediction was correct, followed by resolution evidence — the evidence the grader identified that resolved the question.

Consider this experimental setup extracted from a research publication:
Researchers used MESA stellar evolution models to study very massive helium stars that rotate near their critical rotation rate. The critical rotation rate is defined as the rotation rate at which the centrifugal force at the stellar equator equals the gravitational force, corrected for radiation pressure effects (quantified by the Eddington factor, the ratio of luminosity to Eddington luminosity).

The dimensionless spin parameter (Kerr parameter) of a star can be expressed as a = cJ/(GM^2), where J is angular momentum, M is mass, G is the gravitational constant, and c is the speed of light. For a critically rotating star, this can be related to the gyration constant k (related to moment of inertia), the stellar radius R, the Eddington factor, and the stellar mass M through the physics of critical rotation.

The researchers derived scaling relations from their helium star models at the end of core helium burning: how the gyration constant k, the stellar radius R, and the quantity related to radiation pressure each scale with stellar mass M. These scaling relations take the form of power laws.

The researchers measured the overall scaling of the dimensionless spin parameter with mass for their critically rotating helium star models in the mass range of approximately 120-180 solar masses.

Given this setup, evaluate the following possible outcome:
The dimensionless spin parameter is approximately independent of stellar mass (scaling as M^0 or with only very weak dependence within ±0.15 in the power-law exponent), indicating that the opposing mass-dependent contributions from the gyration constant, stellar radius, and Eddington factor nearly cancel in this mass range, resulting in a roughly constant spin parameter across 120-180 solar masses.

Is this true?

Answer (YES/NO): NO